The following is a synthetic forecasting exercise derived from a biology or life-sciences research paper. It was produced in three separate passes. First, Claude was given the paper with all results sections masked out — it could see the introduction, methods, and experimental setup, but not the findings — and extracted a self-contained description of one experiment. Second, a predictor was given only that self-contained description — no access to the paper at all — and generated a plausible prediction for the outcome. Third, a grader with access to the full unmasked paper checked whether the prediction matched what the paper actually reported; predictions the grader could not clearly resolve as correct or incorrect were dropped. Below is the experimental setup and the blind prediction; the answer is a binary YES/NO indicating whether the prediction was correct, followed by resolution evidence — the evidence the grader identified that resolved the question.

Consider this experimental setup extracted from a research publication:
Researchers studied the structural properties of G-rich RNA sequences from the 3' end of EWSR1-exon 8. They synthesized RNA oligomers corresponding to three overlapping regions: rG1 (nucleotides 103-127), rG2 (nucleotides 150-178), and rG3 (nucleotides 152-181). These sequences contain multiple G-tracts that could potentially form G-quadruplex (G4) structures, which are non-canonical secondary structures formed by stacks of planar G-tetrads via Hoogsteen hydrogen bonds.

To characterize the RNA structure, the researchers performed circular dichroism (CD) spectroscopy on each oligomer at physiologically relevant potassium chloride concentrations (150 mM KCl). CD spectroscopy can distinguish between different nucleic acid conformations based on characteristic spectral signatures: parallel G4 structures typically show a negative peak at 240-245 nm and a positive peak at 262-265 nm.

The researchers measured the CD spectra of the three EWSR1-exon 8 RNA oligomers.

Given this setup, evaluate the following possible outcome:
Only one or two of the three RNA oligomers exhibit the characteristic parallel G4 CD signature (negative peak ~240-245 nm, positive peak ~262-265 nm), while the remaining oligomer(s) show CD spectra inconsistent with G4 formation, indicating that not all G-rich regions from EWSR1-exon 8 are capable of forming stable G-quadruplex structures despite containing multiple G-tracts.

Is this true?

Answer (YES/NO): NO